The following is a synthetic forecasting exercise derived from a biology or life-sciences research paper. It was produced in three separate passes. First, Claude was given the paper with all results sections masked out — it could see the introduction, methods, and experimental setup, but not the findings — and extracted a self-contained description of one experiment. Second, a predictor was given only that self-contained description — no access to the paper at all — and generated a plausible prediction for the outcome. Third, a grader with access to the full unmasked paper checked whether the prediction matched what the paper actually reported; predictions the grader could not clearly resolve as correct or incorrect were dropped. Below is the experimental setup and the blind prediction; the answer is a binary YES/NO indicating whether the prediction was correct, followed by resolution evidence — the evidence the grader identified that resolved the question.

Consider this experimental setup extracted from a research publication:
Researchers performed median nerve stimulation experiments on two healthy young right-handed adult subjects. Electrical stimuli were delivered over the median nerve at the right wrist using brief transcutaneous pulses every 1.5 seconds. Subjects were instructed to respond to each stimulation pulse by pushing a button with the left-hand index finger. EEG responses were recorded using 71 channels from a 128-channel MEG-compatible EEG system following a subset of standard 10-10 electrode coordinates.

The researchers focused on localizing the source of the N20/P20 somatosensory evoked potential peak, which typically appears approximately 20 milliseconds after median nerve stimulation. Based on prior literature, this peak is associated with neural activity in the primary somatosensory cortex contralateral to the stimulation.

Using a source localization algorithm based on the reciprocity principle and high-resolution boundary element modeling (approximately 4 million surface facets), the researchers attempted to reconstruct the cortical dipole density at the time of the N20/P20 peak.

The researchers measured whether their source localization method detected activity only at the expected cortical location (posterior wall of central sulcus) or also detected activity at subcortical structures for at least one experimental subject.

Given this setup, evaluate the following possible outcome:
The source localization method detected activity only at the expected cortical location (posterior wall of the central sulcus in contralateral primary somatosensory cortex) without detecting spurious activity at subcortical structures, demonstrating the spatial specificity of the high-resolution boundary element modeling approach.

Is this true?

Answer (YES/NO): NO